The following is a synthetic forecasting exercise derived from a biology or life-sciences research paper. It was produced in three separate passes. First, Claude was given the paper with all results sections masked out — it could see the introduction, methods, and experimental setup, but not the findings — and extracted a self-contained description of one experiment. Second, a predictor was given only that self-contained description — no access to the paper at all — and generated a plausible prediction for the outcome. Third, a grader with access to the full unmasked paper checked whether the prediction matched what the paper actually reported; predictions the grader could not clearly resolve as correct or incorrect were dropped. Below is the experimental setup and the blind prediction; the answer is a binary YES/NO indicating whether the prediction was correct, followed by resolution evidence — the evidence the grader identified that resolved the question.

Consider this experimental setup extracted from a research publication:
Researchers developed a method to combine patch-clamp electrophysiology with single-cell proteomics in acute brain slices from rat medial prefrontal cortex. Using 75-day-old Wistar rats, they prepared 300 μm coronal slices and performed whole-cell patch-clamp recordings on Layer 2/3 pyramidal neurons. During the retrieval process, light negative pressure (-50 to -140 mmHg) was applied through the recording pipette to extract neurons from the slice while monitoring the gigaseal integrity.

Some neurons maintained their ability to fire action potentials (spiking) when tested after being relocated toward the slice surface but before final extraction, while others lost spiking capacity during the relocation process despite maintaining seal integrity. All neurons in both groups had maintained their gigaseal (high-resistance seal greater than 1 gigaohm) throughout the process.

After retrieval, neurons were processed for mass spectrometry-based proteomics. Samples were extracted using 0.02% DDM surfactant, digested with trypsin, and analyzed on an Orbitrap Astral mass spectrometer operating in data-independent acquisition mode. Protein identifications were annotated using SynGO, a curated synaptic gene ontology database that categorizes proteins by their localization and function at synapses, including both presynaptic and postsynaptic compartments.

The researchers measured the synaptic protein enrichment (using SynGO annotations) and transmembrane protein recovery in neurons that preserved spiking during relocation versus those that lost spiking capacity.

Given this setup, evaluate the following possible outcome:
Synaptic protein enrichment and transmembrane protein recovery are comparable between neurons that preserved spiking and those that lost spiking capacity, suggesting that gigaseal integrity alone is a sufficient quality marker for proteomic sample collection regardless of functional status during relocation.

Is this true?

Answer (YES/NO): NO